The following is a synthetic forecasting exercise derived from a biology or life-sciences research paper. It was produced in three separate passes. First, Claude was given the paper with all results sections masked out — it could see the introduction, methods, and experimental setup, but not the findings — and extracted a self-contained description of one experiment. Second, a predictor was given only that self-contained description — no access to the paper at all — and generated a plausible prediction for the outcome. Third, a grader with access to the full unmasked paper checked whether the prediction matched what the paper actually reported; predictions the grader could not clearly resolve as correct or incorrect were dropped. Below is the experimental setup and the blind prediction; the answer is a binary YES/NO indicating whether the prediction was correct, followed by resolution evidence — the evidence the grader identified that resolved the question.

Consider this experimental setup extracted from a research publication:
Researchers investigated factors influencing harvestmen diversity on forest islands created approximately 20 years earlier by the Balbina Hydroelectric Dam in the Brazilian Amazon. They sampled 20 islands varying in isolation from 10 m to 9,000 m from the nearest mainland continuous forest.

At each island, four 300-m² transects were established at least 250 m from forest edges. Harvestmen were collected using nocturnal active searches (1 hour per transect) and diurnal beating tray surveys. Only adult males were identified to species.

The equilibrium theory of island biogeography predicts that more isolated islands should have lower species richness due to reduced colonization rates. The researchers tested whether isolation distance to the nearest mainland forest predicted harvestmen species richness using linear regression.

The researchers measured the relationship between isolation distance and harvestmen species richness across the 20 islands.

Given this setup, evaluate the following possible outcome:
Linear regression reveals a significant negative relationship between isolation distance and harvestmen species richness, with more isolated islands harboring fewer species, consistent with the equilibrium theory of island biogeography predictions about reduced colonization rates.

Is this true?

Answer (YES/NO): NO